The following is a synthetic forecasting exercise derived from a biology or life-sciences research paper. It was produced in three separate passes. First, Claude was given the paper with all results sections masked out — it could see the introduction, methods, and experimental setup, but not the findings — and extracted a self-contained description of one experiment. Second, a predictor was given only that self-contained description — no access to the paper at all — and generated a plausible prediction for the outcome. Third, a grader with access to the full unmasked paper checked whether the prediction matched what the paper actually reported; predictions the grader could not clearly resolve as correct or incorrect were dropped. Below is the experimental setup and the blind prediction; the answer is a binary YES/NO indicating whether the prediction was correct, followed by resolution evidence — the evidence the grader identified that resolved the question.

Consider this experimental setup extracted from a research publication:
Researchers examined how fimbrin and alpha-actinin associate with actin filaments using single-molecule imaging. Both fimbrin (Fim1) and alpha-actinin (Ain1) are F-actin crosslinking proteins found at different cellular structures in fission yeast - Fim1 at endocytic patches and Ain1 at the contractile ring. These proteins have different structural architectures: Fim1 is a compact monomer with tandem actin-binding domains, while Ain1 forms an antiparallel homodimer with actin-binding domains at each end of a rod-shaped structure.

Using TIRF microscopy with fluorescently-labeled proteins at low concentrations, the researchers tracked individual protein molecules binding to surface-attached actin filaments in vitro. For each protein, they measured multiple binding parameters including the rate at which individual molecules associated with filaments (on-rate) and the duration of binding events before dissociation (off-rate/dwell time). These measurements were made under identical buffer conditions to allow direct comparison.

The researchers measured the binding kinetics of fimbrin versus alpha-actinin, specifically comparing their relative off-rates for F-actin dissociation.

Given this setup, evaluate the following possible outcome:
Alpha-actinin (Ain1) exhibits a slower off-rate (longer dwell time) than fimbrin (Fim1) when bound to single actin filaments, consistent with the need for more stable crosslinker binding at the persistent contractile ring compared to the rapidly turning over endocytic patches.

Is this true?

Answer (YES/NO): NO